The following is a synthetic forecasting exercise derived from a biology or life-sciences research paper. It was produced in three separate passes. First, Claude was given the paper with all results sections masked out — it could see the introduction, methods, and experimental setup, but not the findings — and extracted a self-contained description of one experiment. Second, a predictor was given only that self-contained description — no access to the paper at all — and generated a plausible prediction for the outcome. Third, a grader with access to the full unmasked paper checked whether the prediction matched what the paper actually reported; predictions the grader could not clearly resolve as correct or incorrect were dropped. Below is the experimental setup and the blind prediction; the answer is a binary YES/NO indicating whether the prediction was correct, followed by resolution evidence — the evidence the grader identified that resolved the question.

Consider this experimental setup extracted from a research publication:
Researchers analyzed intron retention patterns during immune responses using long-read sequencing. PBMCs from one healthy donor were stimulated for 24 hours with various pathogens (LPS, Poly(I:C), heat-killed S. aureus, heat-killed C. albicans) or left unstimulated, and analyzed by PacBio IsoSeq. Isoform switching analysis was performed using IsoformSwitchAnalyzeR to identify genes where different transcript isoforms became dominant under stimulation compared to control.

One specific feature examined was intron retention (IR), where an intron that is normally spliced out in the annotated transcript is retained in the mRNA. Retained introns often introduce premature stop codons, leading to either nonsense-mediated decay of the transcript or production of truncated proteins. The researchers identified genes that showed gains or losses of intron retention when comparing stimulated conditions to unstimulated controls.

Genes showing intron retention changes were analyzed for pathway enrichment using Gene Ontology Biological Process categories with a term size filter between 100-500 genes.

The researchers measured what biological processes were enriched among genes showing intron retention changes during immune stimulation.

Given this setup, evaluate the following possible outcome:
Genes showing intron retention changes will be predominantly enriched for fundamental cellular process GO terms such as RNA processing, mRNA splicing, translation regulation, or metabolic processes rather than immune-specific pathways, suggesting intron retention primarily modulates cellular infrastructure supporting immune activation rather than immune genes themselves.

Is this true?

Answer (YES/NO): NO